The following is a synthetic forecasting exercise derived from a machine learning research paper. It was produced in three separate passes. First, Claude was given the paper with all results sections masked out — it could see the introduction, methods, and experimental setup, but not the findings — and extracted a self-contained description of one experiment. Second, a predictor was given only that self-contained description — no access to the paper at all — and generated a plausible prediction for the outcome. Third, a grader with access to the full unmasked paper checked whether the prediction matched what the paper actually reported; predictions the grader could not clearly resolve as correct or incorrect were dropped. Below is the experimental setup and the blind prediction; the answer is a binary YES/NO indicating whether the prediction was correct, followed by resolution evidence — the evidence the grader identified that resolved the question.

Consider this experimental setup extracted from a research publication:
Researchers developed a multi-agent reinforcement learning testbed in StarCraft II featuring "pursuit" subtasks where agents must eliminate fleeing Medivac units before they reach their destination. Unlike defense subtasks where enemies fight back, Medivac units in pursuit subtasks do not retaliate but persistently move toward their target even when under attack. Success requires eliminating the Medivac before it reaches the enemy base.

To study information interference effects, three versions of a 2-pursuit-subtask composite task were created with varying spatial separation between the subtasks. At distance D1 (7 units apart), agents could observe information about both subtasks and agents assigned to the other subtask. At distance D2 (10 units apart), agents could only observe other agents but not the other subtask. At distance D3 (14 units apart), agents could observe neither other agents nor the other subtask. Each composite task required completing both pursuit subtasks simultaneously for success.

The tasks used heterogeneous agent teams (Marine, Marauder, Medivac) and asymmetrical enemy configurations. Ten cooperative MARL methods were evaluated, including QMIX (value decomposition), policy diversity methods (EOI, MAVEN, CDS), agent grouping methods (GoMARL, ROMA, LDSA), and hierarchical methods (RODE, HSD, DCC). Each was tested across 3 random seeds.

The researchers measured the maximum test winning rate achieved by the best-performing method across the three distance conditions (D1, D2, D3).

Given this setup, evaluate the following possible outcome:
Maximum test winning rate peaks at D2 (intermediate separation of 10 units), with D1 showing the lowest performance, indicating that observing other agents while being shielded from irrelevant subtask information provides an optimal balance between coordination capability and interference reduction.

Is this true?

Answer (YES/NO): NO